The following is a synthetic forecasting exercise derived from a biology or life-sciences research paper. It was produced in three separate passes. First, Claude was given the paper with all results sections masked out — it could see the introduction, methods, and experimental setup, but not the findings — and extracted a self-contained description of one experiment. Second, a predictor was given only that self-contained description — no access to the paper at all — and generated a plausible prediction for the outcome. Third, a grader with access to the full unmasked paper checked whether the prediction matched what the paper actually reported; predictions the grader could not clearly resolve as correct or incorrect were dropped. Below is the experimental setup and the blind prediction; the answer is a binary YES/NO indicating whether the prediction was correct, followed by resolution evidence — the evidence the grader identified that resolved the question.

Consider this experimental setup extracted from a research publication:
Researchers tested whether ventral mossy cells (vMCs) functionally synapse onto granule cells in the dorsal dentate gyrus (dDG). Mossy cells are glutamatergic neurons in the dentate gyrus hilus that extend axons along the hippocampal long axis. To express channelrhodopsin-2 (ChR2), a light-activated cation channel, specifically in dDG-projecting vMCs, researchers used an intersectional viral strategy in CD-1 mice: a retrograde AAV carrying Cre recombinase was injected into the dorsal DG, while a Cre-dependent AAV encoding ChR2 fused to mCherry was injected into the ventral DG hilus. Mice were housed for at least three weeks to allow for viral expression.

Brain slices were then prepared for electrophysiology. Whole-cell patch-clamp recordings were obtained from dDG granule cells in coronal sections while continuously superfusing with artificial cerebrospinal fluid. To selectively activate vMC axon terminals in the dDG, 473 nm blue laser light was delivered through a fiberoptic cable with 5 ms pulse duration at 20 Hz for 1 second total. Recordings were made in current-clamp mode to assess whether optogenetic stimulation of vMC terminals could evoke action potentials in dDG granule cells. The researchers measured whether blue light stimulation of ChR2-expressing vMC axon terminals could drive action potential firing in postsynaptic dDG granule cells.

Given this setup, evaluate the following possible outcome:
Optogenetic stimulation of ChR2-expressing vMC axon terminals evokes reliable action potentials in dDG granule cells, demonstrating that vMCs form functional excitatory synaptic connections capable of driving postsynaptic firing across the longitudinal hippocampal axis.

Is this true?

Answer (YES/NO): YES